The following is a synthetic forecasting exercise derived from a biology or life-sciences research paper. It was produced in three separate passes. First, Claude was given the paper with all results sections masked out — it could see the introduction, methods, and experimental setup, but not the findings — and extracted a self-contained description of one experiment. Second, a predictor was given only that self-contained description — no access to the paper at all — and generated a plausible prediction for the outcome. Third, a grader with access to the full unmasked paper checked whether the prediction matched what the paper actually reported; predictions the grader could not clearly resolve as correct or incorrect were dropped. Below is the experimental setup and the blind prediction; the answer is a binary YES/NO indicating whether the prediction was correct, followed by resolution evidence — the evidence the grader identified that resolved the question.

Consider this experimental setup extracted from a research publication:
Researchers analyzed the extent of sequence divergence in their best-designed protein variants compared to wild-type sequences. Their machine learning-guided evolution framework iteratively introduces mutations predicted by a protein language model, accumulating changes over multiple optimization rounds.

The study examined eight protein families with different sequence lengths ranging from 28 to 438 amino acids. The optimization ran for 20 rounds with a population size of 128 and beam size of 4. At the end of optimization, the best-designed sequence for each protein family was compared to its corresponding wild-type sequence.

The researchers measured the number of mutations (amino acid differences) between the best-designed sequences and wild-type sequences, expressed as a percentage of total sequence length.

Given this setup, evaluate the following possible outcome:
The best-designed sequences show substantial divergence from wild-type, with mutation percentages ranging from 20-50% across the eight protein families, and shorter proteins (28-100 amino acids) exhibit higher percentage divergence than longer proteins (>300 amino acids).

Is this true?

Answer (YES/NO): NO